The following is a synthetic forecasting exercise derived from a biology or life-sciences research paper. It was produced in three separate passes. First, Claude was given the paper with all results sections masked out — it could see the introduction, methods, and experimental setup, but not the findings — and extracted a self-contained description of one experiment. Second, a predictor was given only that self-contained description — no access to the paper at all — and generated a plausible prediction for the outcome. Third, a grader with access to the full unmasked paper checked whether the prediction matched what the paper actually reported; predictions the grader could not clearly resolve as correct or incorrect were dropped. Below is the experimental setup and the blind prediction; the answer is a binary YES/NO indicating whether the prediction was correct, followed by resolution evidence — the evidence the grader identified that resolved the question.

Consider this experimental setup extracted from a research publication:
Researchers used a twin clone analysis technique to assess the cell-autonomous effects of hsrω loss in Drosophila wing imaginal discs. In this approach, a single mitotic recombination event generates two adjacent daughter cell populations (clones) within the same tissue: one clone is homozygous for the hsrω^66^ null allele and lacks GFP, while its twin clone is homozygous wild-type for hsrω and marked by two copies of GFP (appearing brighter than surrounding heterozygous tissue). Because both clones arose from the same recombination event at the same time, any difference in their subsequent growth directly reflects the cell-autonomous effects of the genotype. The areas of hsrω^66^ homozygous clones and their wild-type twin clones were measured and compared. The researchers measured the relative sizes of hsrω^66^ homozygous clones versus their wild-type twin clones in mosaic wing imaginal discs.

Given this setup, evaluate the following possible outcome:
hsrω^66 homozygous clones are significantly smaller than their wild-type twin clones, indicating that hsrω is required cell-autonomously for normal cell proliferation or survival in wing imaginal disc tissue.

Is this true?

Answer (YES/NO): YES